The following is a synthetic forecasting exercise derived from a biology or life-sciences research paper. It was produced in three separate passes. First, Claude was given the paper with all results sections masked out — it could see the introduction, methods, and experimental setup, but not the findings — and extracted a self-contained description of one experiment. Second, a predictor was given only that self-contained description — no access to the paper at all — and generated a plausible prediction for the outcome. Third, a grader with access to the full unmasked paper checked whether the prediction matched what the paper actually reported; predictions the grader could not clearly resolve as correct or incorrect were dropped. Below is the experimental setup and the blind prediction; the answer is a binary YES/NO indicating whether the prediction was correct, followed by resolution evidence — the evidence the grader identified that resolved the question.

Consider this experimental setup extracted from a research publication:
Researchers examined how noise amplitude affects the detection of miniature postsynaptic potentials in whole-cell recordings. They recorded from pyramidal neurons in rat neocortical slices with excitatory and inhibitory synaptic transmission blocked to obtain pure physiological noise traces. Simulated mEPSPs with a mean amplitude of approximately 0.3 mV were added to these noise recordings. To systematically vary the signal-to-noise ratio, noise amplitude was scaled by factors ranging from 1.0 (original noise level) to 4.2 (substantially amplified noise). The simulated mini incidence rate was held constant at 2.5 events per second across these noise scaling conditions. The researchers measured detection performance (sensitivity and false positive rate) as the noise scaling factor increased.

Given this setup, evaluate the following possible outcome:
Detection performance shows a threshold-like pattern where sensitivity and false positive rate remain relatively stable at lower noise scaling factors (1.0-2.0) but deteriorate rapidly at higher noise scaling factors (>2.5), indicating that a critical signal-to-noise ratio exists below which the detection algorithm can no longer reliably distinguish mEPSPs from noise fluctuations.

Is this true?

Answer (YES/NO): NO